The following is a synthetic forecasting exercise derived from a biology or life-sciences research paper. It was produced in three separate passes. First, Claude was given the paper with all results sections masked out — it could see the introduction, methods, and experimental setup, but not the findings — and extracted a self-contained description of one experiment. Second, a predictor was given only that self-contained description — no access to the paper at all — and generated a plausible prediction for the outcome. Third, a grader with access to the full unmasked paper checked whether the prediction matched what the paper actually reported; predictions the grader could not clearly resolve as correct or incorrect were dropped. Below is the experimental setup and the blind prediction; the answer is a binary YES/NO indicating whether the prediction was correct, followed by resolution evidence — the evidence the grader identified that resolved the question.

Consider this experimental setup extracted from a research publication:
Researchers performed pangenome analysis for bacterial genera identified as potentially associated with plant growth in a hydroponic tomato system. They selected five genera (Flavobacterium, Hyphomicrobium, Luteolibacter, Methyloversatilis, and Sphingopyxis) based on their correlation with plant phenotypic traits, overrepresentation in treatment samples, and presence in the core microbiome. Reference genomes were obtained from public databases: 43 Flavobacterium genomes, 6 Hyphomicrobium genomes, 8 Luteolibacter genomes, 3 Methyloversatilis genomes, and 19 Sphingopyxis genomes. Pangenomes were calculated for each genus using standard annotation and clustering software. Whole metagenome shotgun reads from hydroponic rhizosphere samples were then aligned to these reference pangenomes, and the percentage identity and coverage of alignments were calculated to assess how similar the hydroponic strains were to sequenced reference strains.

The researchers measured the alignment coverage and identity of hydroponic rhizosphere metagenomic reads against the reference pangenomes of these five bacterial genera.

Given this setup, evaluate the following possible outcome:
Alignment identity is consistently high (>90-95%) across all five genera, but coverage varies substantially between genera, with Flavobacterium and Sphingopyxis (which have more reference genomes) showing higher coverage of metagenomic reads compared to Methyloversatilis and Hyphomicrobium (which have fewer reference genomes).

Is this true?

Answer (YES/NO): NO